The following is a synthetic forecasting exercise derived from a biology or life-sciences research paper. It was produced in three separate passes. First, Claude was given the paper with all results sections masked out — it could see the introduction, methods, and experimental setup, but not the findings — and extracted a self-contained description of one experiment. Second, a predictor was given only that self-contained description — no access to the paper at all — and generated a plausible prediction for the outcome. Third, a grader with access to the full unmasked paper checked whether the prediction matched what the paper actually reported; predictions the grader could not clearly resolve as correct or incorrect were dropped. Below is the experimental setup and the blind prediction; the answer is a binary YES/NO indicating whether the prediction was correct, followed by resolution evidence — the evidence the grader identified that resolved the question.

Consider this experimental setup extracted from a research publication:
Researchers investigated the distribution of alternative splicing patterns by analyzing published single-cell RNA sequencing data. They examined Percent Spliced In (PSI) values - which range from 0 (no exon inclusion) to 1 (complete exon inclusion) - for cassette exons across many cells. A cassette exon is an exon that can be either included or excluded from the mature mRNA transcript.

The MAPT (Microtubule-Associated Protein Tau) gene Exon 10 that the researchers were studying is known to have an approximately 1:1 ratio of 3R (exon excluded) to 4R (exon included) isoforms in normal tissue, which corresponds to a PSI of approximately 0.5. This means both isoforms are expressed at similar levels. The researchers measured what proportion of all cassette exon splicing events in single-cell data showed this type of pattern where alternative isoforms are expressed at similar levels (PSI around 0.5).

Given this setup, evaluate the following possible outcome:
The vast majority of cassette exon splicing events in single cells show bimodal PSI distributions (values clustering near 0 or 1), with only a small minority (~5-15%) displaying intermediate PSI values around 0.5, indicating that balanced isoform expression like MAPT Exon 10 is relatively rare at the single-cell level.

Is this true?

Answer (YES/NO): YES